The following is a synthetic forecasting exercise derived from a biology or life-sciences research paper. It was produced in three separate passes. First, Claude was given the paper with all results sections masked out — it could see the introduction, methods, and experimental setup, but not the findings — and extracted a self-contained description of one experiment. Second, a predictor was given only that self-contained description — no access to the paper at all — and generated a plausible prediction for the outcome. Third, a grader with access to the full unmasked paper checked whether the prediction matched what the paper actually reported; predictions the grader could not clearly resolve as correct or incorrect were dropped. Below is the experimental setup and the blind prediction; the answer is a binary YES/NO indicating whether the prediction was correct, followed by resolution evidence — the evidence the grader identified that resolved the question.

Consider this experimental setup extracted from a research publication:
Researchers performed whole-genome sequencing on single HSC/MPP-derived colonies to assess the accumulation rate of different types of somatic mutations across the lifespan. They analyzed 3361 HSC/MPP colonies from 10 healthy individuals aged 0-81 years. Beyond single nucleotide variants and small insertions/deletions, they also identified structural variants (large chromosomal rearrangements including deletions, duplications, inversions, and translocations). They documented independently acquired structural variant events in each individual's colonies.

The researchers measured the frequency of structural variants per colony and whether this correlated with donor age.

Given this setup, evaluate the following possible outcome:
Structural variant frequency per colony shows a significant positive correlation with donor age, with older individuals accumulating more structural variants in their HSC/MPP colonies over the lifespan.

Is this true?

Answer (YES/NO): YES